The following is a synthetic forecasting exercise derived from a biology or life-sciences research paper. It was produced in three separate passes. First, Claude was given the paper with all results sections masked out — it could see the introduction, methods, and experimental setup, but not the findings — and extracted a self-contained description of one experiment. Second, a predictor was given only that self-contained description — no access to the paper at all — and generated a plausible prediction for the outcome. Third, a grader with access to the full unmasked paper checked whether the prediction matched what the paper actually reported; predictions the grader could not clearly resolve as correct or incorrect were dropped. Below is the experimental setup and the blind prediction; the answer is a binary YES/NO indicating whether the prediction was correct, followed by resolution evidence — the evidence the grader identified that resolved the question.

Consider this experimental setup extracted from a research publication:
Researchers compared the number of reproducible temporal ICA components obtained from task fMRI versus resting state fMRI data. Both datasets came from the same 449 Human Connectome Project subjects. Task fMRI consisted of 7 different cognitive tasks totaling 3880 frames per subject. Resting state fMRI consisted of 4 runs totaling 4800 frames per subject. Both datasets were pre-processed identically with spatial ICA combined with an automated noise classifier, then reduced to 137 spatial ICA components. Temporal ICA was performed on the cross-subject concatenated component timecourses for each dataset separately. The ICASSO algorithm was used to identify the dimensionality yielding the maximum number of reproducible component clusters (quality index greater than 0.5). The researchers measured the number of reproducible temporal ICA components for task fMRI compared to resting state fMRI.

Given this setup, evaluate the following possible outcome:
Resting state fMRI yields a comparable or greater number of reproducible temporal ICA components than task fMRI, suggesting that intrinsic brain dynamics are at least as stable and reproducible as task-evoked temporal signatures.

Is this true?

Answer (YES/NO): YES